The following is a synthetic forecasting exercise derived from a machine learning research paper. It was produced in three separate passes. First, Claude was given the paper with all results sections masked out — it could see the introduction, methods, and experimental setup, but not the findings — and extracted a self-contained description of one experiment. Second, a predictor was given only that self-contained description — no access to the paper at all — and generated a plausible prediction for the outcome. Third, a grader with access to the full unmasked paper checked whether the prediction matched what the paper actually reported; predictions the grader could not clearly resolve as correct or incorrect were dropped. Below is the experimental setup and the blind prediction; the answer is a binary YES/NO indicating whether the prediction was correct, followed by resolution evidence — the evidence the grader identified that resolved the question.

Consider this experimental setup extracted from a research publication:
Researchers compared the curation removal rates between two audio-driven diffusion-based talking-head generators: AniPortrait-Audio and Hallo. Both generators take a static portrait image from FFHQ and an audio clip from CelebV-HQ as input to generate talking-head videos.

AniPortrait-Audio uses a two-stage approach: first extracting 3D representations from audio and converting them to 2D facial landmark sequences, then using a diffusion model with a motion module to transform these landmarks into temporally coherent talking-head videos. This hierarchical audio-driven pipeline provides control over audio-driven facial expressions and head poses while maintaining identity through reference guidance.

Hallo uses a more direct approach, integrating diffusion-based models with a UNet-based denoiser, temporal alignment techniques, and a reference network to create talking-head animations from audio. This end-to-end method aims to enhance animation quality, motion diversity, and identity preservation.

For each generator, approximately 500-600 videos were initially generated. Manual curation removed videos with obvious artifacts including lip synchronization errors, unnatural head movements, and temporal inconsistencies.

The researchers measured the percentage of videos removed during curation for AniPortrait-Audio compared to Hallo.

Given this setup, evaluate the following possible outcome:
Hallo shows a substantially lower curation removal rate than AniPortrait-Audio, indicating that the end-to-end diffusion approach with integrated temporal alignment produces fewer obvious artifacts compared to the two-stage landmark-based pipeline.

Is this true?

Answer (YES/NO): YES